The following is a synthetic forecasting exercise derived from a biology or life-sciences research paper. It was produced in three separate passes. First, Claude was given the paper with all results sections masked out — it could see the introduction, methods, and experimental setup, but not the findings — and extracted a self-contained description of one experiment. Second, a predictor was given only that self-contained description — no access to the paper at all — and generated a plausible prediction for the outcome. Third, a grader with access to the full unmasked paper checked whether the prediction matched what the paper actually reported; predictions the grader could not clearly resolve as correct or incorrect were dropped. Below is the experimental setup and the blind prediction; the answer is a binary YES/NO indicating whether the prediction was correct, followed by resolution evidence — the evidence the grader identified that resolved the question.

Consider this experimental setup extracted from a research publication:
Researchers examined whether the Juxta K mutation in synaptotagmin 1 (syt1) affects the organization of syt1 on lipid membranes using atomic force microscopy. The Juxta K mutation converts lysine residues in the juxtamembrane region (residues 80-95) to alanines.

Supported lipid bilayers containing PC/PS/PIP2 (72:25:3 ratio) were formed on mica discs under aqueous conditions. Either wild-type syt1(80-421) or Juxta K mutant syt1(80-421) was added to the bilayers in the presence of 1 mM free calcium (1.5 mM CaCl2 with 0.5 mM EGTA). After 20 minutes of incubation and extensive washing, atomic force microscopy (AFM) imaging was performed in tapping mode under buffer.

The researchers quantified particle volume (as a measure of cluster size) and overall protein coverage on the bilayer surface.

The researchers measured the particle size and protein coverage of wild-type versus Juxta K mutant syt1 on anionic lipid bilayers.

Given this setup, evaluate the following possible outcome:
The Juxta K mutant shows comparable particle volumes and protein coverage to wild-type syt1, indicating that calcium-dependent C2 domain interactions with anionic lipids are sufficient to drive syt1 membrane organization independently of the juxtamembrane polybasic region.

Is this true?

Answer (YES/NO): NO